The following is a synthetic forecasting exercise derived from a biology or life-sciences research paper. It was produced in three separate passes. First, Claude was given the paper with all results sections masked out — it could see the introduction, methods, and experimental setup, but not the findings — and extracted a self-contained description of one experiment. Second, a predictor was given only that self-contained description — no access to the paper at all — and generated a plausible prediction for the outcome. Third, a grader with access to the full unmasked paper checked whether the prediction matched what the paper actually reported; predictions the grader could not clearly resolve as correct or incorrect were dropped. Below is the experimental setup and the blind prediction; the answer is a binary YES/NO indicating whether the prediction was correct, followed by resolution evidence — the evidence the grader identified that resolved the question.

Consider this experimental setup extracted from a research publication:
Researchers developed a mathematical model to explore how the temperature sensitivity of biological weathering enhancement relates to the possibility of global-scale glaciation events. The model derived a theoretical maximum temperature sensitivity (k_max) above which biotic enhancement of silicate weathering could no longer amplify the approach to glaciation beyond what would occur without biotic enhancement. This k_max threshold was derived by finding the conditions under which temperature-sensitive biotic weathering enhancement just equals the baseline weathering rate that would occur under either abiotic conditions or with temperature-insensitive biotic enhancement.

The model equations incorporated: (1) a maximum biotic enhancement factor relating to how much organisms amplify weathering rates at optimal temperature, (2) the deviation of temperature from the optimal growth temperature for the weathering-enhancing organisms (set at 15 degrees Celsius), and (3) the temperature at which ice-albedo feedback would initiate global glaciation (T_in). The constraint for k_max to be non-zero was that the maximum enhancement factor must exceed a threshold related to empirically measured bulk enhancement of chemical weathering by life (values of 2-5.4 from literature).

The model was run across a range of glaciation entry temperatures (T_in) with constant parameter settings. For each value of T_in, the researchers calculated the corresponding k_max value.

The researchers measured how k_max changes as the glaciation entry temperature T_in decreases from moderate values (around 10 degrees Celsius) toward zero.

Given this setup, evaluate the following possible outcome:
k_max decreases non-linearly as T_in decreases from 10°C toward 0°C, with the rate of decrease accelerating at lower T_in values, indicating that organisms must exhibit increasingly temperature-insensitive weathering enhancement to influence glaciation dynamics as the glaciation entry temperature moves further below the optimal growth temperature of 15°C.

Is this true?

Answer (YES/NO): NO